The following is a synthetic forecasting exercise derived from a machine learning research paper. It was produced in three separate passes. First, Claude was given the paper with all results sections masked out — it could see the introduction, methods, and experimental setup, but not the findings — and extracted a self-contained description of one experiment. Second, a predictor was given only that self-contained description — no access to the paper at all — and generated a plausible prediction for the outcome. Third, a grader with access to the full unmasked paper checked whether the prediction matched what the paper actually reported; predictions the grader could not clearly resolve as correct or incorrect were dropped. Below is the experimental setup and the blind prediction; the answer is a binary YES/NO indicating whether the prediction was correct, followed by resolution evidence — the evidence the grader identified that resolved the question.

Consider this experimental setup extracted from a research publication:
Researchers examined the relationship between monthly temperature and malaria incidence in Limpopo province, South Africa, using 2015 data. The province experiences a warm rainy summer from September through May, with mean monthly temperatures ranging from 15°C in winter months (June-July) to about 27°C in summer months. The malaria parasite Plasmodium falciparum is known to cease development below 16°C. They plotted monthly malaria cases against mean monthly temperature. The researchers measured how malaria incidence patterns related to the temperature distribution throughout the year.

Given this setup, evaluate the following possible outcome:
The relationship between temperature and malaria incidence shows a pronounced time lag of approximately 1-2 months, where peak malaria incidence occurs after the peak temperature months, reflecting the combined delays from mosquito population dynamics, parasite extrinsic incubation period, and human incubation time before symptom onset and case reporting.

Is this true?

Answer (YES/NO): YES